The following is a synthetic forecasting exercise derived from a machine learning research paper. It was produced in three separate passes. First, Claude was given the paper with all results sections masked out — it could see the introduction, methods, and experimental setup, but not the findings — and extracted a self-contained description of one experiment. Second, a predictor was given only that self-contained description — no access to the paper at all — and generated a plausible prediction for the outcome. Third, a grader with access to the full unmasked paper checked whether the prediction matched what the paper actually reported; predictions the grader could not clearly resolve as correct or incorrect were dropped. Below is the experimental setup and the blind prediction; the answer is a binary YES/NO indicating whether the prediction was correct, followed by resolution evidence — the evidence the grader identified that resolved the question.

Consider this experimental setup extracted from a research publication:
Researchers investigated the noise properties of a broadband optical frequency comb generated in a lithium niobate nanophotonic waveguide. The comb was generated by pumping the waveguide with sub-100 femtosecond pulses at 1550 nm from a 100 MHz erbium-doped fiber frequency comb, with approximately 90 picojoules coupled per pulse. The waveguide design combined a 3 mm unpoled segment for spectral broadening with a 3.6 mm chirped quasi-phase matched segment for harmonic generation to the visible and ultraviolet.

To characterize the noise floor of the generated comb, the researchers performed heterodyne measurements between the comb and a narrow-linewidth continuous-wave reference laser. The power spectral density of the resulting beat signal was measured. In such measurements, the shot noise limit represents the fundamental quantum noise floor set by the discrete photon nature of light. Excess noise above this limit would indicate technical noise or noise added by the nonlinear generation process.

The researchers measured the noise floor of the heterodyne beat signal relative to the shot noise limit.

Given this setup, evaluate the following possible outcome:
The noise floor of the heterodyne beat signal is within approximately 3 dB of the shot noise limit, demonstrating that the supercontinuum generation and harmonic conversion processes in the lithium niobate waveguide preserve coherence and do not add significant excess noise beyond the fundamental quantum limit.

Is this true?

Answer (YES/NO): YES